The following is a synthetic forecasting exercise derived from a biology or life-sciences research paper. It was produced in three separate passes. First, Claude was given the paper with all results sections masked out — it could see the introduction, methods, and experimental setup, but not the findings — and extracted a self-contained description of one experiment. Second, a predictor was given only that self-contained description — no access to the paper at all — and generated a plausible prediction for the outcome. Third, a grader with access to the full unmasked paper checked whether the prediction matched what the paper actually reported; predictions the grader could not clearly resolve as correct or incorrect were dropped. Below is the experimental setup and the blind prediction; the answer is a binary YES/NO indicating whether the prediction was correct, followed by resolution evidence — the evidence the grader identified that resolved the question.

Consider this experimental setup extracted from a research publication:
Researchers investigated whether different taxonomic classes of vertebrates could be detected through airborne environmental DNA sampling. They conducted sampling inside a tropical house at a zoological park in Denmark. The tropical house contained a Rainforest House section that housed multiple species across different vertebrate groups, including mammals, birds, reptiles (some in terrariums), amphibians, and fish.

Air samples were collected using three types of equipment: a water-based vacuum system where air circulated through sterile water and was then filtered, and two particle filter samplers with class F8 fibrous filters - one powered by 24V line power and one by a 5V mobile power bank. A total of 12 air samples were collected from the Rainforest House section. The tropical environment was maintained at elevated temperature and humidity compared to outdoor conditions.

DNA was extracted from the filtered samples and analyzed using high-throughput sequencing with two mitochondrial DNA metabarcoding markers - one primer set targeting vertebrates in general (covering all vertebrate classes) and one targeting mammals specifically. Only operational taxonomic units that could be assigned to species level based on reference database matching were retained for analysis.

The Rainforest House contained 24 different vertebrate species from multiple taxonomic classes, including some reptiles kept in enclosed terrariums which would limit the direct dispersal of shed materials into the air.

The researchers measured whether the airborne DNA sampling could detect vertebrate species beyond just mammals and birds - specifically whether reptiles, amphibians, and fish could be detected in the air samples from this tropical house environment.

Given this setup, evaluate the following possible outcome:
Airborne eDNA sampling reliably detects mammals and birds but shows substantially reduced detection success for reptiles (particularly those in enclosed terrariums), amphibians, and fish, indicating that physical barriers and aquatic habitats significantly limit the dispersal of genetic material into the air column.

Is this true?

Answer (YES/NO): NO